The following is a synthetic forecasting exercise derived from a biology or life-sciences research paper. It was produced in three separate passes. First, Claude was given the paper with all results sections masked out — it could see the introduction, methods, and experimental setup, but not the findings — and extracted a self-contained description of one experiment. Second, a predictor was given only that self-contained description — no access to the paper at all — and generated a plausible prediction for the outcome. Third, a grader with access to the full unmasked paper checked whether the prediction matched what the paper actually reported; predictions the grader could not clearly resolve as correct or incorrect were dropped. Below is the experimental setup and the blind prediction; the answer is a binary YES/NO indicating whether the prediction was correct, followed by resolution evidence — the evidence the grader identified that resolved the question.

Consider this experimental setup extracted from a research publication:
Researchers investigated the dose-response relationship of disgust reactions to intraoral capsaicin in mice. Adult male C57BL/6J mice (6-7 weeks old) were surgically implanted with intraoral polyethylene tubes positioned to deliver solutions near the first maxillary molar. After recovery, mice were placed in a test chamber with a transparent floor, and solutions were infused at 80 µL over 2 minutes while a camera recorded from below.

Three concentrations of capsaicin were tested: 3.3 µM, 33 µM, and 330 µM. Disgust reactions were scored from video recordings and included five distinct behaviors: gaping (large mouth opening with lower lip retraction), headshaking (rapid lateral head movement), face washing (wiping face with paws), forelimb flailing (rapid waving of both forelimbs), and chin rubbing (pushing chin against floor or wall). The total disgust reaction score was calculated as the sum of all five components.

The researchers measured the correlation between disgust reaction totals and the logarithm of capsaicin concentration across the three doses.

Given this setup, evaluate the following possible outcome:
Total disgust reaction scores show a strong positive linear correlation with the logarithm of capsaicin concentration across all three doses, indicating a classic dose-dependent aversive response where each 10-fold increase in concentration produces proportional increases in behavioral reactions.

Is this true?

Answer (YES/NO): YES